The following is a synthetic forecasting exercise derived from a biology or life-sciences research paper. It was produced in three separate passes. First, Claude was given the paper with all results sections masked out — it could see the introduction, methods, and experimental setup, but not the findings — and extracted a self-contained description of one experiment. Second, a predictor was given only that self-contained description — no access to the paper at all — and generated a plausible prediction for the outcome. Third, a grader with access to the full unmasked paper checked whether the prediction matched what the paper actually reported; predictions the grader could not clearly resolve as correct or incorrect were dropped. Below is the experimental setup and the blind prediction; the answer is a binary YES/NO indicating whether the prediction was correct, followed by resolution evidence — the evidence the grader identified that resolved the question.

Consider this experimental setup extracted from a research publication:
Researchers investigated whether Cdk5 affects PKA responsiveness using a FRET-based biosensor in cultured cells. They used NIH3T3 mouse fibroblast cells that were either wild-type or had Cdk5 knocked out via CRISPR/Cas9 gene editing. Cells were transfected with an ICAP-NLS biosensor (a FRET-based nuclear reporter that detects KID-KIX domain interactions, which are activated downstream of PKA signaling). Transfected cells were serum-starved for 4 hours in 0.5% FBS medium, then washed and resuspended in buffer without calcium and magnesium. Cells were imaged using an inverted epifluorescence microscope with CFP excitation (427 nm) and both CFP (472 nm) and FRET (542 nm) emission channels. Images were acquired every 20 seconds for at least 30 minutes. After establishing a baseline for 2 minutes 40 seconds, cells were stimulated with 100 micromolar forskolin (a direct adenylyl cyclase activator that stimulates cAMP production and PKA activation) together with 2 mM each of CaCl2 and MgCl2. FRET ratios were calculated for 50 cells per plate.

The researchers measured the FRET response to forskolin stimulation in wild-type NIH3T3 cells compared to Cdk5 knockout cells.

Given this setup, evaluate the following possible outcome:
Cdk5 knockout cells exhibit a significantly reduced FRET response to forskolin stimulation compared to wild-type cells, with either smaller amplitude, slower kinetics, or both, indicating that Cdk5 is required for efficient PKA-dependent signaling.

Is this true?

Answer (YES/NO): YES